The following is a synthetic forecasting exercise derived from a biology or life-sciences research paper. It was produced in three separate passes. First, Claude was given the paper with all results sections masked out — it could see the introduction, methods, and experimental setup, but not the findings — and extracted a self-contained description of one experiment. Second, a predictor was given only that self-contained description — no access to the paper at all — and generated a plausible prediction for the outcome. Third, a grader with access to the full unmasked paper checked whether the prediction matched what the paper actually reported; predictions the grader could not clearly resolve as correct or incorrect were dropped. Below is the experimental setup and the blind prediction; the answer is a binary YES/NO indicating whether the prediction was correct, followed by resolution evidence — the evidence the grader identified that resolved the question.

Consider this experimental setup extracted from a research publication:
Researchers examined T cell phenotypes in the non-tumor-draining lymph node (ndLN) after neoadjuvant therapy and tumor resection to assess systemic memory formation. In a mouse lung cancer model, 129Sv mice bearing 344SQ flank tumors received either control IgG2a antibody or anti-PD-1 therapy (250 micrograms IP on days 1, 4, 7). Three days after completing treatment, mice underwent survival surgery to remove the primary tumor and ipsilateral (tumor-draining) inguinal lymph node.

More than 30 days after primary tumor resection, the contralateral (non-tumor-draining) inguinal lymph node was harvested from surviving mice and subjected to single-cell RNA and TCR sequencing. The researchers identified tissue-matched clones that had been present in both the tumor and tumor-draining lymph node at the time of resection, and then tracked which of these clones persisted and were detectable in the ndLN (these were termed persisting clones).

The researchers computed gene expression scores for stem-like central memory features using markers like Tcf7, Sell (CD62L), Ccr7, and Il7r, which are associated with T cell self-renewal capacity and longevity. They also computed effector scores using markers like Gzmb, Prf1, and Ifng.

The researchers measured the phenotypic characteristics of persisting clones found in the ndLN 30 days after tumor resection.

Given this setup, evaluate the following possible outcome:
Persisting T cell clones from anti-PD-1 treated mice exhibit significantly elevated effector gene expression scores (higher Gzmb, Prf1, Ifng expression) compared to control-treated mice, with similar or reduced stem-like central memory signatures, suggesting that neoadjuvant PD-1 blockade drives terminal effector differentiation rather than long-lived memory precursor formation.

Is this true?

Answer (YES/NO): NO